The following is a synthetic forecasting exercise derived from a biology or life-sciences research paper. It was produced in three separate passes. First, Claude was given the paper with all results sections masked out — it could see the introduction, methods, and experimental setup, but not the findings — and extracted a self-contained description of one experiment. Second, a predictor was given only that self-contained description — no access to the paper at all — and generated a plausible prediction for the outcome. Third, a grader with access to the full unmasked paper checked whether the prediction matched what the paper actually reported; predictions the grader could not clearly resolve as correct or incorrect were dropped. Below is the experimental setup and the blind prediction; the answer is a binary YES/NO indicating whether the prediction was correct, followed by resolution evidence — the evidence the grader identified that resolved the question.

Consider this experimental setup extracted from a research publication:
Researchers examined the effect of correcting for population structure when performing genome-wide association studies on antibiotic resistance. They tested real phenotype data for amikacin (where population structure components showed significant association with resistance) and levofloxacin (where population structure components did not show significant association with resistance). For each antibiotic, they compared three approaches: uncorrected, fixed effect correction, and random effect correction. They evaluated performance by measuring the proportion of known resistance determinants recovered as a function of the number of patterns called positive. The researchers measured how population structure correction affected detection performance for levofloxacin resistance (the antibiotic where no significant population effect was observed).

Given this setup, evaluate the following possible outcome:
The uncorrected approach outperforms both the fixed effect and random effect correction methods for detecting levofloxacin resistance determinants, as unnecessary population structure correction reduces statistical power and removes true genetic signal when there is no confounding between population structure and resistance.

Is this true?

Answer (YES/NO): YES